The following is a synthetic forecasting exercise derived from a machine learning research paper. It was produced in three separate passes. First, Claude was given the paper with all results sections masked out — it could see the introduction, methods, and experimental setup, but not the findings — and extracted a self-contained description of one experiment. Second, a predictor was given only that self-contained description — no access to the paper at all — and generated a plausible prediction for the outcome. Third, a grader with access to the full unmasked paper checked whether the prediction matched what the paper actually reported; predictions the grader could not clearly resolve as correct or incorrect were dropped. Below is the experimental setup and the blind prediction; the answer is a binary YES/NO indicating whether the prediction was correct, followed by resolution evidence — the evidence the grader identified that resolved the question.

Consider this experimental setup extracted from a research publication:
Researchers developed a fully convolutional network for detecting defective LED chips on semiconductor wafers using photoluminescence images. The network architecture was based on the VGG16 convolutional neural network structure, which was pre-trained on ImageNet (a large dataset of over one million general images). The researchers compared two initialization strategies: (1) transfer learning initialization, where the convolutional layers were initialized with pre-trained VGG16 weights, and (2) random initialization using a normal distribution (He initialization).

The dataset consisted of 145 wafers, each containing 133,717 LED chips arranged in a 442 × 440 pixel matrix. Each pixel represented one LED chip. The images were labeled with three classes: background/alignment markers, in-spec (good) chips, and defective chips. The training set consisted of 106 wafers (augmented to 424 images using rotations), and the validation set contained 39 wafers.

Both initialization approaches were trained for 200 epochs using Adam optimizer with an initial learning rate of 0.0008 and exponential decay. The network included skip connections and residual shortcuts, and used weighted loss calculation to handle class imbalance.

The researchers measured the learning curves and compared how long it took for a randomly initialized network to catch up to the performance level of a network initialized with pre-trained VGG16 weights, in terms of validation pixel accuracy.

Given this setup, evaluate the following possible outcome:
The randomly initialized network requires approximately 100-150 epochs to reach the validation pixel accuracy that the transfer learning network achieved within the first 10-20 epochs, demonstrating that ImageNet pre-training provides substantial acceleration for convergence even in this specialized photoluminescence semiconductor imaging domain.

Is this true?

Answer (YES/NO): NO